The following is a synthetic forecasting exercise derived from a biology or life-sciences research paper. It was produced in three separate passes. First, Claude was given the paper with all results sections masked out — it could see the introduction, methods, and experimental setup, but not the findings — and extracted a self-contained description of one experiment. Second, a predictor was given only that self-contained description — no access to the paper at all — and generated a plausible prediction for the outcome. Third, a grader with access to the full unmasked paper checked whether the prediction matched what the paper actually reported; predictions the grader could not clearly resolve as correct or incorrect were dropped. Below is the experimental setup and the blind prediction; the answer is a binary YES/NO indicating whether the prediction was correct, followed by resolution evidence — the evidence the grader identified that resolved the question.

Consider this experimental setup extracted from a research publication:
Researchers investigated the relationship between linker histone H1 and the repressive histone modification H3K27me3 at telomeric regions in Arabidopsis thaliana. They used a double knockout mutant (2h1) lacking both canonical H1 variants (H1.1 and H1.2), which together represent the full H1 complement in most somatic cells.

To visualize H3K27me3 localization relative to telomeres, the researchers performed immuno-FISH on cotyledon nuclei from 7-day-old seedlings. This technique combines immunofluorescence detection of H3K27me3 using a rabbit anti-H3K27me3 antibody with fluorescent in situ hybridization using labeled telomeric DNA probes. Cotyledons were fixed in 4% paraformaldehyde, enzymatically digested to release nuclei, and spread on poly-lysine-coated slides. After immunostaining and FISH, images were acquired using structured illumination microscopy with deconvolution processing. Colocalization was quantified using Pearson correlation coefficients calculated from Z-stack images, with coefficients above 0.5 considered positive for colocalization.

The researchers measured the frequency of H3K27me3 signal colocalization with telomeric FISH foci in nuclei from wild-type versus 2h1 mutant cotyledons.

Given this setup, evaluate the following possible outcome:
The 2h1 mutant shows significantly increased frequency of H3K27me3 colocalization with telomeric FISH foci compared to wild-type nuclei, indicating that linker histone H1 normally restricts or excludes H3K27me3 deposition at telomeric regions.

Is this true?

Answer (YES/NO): NO